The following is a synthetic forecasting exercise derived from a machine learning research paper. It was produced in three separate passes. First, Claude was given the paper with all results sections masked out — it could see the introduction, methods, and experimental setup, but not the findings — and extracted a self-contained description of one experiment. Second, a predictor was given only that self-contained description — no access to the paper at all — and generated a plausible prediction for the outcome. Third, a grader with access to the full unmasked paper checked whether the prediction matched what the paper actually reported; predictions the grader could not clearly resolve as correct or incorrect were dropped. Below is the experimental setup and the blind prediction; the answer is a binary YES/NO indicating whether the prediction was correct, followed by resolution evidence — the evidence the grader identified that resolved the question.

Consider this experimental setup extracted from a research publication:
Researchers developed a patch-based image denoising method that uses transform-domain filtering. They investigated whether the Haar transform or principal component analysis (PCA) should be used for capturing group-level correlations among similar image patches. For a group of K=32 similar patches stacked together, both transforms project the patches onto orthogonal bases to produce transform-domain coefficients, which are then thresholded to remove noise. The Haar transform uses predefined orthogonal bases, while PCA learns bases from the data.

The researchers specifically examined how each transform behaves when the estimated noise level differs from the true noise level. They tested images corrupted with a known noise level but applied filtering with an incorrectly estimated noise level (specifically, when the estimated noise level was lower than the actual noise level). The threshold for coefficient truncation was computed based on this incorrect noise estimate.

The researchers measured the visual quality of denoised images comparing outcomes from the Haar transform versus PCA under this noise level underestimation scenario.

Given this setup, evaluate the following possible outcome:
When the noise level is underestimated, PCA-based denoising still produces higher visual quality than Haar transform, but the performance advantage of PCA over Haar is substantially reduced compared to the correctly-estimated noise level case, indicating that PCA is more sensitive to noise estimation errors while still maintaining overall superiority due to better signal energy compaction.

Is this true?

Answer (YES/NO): NO